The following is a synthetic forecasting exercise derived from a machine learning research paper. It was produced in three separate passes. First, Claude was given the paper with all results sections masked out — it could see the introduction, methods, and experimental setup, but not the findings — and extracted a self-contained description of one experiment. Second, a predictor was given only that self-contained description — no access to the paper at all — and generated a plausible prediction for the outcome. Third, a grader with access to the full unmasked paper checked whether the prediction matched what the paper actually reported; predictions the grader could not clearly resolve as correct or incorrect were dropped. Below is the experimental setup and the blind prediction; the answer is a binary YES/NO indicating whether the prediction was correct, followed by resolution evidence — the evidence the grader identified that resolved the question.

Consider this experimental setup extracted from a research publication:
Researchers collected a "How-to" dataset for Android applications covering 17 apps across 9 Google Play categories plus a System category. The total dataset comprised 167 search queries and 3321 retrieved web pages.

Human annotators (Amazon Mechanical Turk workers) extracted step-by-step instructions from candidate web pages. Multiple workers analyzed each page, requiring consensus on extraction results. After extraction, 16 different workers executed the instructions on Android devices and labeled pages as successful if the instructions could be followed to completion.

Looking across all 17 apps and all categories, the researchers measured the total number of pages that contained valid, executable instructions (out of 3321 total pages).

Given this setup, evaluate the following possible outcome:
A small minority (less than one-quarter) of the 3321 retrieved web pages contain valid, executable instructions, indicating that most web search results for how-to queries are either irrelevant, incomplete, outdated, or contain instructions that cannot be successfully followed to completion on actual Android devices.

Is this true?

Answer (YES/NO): YES